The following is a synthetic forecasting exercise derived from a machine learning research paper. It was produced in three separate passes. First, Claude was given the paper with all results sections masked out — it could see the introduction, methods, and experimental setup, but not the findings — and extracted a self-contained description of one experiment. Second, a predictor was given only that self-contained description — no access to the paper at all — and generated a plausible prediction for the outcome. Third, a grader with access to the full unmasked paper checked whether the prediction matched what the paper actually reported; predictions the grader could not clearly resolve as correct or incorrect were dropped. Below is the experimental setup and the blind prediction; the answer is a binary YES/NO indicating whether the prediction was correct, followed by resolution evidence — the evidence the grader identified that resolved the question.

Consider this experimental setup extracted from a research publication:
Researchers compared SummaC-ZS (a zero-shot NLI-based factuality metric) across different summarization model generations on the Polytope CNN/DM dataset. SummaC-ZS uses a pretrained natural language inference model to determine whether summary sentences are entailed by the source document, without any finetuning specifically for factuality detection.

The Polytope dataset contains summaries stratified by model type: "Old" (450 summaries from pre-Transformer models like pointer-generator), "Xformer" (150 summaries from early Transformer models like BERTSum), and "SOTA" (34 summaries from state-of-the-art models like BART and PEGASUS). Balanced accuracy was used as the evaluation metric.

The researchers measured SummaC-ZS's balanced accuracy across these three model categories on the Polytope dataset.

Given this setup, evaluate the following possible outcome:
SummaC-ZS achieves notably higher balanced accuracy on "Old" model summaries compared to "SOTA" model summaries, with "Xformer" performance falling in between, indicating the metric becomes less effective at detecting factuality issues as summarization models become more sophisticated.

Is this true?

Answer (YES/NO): NO